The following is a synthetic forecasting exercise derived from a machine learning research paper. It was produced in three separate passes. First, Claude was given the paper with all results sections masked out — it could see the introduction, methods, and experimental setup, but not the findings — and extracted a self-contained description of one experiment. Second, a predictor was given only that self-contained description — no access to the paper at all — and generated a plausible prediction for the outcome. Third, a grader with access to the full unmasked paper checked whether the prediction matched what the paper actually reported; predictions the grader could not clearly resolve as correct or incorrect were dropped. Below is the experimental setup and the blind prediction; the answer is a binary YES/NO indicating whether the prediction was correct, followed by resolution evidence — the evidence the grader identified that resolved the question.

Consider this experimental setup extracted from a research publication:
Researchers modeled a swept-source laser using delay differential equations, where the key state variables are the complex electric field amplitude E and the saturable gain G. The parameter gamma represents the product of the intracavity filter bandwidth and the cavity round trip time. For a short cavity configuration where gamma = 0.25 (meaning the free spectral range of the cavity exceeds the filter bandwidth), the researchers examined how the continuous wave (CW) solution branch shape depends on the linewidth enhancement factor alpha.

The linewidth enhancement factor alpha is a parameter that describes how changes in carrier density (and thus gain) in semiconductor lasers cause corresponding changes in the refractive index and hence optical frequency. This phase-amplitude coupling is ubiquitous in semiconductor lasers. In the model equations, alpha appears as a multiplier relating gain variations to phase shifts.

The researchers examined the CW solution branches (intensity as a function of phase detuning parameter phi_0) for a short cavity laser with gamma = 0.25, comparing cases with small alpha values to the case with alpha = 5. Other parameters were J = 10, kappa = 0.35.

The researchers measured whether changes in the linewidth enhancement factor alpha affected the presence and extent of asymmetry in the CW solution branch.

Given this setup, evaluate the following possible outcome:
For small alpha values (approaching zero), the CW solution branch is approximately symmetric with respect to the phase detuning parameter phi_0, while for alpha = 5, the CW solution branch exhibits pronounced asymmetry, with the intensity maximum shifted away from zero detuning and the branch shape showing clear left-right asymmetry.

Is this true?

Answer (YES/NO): YES